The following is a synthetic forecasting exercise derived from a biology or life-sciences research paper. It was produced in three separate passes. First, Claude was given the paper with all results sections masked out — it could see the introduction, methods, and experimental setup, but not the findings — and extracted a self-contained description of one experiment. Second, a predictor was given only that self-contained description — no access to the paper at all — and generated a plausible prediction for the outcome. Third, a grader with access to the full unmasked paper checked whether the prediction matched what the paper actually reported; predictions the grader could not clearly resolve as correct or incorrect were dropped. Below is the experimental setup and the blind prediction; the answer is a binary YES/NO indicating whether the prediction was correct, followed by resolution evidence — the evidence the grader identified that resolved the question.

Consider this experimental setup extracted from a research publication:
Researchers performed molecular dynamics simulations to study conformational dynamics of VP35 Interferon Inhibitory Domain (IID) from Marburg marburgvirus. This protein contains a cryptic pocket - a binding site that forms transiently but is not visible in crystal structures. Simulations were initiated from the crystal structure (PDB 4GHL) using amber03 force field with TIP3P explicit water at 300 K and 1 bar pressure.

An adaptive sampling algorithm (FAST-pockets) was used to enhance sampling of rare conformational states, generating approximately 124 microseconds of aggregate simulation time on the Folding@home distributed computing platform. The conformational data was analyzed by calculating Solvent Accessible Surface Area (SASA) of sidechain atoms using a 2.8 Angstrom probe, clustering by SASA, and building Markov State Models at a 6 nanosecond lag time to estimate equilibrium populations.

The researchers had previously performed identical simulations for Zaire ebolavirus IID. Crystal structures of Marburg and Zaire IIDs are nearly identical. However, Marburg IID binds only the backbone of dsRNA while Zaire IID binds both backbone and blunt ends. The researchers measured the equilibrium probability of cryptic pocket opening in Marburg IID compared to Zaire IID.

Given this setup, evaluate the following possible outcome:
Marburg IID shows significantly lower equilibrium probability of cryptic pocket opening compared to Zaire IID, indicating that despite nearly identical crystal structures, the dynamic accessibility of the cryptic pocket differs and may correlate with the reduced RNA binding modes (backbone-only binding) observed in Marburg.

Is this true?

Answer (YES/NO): NO